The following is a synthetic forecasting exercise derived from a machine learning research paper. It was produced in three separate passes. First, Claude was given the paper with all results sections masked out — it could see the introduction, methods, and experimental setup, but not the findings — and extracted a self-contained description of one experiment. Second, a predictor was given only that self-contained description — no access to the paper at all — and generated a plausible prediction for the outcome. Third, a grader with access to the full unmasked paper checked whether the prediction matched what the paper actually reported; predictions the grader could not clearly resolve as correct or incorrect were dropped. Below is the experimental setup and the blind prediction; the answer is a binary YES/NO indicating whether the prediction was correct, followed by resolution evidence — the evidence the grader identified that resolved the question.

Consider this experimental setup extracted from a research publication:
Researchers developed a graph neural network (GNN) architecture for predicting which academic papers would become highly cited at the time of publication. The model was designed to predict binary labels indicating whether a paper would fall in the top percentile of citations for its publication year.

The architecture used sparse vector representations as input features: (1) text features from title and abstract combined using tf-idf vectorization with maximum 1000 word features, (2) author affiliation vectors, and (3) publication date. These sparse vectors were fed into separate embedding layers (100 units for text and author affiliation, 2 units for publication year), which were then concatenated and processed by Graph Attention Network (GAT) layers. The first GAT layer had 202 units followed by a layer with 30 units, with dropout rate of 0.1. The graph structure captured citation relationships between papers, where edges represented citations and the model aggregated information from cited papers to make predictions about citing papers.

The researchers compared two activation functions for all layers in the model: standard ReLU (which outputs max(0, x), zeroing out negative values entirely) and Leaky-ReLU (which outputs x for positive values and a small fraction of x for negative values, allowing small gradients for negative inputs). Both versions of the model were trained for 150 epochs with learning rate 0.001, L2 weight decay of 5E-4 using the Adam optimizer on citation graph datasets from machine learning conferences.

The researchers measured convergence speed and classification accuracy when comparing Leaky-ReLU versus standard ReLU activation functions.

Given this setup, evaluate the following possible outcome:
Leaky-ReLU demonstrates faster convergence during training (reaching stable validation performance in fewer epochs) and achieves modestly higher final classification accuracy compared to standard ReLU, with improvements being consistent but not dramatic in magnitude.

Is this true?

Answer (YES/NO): YES